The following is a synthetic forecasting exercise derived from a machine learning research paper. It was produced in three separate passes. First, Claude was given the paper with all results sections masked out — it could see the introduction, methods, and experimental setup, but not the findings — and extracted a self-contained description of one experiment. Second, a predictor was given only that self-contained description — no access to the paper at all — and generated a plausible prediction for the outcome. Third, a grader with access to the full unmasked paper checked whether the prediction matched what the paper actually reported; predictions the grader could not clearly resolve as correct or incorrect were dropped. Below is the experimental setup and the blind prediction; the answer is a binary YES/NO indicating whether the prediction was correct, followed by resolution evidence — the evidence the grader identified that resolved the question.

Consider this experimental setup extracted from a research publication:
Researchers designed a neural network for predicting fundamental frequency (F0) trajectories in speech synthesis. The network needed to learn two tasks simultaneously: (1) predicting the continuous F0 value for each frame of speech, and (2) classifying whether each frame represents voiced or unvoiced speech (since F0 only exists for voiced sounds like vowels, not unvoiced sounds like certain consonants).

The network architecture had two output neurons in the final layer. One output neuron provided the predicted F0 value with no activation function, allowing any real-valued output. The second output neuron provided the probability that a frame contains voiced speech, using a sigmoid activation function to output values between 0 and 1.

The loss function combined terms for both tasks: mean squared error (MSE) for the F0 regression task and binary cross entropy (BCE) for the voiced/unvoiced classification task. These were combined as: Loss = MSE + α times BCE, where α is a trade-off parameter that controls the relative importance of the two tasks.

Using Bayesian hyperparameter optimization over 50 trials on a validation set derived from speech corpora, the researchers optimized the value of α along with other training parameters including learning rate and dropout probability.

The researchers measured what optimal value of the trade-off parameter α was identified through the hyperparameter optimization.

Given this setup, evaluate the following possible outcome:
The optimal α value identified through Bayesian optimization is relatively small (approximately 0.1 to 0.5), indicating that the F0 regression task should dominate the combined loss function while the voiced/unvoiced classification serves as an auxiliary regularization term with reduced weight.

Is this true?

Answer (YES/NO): NO